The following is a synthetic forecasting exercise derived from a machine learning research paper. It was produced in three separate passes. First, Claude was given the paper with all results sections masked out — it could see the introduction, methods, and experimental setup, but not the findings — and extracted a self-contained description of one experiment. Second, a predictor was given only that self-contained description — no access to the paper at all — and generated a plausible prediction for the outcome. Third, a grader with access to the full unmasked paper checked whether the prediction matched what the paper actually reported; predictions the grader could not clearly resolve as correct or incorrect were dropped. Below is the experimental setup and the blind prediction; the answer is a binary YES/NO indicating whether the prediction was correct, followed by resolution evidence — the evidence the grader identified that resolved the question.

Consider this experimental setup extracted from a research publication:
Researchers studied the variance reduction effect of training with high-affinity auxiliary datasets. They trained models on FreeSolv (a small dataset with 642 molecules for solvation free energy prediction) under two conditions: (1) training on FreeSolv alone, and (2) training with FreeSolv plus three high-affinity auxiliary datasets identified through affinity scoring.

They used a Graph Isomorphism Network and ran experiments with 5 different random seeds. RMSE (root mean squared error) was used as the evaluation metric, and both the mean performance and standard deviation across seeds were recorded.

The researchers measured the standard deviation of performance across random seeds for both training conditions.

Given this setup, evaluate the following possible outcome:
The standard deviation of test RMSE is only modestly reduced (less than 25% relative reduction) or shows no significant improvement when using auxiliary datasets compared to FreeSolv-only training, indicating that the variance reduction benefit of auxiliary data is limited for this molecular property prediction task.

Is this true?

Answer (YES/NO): NO